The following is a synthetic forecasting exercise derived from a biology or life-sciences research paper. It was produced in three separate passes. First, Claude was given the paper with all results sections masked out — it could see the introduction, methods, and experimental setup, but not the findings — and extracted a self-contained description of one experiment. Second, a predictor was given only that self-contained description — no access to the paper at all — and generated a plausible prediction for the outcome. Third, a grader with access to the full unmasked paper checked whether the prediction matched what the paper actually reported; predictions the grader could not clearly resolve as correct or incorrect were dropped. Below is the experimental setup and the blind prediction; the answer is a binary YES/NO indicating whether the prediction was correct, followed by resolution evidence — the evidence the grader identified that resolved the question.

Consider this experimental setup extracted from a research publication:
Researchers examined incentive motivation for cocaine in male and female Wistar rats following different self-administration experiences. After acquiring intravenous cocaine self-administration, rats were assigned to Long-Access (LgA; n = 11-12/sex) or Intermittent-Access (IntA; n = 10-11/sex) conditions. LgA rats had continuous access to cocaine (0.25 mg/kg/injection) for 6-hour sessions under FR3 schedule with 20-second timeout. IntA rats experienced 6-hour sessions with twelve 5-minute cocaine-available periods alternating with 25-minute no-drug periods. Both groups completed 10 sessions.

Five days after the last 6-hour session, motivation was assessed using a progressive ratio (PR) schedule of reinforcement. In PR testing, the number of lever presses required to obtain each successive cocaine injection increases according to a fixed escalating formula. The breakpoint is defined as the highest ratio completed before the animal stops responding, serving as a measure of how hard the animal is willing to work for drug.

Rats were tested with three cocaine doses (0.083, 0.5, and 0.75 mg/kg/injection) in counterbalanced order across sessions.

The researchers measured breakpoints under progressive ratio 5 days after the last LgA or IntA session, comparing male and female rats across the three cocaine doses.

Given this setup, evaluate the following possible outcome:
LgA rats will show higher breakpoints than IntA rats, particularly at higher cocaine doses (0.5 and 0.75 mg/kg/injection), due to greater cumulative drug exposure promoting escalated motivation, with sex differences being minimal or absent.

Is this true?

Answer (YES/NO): NO